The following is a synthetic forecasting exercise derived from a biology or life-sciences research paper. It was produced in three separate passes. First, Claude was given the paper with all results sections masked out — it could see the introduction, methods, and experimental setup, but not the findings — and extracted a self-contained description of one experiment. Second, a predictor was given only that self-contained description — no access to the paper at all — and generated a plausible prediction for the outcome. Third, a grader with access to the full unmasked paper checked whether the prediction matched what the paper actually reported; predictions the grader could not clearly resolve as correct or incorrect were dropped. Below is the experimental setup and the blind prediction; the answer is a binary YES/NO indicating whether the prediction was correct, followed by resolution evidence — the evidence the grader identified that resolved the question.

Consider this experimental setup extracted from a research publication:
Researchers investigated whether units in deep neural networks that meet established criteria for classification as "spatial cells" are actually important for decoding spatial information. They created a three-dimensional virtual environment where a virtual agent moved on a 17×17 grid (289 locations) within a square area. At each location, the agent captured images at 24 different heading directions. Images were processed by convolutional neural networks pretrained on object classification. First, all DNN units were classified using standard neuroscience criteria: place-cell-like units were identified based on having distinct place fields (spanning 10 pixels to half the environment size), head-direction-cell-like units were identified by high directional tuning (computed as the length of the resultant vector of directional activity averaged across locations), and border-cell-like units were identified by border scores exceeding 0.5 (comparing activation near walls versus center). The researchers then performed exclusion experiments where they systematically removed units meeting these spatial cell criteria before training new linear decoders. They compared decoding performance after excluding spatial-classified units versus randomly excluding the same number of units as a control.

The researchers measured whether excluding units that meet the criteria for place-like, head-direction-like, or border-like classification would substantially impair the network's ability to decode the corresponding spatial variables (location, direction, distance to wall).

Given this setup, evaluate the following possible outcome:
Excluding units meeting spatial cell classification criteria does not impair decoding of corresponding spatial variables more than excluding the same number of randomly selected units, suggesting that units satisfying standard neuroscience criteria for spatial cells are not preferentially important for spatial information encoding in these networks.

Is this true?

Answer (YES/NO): YES